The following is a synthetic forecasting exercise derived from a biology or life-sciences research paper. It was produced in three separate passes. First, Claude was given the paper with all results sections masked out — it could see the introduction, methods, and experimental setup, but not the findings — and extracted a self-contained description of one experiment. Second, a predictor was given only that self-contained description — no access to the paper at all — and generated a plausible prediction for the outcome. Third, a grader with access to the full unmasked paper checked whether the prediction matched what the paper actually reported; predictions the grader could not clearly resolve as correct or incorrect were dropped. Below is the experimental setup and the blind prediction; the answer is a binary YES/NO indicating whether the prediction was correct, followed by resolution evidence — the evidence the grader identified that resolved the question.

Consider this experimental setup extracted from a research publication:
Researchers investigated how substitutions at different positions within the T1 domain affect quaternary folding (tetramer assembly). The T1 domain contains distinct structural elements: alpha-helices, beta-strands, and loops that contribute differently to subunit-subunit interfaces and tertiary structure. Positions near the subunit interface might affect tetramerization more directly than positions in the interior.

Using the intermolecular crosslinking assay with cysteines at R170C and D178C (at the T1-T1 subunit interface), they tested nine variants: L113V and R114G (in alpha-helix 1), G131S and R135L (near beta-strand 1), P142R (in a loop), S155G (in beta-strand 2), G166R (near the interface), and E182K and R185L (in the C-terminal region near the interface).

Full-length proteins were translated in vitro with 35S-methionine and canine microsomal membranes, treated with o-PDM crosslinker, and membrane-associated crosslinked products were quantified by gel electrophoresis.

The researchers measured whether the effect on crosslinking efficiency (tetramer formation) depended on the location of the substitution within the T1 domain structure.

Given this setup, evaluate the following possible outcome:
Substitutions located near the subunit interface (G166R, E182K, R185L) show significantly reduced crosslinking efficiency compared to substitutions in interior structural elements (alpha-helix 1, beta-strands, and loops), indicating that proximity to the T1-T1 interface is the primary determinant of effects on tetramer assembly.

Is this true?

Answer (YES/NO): NO